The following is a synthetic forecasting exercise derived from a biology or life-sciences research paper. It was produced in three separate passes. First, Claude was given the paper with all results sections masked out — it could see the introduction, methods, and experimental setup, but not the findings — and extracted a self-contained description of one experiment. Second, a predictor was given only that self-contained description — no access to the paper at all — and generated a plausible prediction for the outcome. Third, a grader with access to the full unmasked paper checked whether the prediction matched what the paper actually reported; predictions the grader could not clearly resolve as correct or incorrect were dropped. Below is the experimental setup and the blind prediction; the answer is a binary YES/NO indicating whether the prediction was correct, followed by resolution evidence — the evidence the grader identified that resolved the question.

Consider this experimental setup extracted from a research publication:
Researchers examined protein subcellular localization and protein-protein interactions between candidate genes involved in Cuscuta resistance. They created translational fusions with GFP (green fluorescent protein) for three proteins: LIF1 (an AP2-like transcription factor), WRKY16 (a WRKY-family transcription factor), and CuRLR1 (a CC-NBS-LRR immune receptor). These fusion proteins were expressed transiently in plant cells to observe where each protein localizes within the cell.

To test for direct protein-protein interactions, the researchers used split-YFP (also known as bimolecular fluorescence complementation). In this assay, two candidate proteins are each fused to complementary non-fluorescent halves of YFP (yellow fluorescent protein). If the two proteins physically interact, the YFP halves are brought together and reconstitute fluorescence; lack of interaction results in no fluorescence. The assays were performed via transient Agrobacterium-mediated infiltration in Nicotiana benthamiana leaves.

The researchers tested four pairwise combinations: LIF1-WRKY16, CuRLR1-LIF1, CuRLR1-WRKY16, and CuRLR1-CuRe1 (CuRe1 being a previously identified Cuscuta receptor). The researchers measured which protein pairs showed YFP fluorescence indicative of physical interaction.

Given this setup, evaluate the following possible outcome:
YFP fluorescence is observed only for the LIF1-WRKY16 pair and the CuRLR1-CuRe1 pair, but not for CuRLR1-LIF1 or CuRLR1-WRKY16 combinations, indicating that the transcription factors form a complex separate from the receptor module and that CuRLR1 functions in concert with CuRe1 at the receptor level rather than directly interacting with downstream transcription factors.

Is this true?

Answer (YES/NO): NO